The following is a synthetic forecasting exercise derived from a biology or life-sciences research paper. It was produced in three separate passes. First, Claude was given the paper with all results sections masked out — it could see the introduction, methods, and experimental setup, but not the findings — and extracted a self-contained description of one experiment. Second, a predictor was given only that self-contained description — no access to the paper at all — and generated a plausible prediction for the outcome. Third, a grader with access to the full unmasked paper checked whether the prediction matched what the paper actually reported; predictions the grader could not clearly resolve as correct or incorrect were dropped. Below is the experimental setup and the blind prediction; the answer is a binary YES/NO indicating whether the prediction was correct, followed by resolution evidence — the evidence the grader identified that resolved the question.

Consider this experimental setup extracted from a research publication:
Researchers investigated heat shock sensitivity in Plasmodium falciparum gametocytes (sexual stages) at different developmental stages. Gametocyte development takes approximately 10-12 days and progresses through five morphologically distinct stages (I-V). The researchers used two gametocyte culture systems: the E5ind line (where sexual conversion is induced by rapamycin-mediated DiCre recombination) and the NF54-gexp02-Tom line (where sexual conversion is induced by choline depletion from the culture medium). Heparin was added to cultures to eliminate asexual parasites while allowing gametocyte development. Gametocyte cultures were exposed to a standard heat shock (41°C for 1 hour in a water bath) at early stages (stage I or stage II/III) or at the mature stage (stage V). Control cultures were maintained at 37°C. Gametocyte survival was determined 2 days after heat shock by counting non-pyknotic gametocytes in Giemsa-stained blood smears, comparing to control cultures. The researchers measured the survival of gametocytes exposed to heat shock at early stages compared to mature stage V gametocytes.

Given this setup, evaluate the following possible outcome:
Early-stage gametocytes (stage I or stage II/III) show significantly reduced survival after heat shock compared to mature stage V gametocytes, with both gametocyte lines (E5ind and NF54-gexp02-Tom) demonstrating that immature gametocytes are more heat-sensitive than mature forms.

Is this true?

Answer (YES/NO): NO